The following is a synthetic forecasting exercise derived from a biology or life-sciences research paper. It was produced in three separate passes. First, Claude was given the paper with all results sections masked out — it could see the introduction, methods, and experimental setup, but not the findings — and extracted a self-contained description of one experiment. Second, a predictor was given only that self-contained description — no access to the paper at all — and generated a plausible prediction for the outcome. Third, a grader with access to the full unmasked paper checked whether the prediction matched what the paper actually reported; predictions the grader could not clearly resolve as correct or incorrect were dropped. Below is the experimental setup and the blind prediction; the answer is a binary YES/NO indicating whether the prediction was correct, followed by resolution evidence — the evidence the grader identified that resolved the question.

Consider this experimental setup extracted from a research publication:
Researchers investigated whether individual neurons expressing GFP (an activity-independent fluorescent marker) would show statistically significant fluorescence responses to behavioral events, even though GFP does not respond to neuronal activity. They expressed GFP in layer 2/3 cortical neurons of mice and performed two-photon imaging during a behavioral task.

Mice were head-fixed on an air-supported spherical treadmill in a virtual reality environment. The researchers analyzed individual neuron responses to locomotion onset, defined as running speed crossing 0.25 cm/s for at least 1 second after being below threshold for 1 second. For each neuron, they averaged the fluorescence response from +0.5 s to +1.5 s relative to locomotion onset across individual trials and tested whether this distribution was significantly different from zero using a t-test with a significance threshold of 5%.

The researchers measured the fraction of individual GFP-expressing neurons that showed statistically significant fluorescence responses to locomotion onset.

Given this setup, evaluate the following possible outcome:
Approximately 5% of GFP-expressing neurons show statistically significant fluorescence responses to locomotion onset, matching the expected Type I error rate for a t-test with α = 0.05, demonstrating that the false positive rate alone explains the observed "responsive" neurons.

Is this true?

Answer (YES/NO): NO